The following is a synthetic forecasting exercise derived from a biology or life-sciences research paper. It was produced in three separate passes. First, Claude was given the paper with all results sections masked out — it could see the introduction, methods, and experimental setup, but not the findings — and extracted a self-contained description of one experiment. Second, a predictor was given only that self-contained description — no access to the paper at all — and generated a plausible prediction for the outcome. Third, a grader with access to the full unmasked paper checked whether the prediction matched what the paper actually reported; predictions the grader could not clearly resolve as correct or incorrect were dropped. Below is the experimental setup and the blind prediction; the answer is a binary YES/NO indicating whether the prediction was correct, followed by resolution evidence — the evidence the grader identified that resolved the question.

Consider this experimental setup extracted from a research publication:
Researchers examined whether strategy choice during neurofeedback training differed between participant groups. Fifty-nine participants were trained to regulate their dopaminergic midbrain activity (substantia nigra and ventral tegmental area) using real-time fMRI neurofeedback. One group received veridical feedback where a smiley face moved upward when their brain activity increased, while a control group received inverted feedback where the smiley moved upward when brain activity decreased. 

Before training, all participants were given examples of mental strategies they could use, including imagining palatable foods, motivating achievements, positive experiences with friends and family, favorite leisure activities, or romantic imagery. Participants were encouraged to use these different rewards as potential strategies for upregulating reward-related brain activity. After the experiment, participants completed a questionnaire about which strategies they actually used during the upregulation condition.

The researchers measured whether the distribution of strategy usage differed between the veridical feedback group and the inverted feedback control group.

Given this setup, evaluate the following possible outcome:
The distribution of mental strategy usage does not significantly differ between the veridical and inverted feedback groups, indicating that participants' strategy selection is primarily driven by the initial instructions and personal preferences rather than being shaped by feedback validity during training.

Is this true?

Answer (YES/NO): YES